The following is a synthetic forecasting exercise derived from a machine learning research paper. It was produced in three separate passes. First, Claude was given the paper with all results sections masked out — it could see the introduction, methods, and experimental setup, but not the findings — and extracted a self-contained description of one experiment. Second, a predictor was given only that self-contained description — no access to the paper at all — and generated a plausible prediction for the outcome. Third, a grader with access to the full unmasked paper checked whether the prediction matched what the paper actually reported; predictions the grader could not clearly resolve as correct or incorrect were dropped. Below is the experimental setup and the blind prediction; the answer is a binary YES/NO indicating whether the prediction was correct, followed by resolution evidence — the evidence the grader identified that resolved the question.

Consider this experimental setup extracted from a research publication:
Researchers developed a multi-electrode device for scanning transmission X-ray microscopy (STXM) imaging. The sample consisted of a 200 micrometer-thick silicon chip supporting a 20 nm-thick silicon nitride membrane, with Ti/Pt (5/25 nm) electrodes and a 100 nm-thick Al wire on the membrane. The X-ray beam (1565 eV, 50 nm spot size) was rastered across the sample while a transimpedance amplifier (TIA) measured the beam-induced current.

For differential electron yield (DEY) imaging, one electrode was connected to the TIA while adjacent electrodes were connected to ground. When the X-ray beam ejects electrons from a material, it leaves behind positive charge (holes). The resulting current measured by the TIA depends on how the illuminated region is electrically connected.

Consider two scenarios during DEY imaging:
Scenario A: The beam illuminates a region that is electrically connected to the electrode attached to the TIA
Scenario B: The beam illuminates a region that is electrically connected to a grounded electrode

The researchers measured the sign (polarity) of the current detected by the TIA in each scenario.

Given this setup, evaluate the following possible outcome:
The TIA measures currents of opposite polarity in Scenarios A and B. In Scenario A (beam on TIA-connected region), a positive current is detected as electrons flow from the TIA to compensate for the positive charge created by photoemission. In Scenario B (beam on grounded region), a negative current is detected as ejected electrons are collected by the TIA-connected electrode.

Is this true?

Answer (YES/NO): YES